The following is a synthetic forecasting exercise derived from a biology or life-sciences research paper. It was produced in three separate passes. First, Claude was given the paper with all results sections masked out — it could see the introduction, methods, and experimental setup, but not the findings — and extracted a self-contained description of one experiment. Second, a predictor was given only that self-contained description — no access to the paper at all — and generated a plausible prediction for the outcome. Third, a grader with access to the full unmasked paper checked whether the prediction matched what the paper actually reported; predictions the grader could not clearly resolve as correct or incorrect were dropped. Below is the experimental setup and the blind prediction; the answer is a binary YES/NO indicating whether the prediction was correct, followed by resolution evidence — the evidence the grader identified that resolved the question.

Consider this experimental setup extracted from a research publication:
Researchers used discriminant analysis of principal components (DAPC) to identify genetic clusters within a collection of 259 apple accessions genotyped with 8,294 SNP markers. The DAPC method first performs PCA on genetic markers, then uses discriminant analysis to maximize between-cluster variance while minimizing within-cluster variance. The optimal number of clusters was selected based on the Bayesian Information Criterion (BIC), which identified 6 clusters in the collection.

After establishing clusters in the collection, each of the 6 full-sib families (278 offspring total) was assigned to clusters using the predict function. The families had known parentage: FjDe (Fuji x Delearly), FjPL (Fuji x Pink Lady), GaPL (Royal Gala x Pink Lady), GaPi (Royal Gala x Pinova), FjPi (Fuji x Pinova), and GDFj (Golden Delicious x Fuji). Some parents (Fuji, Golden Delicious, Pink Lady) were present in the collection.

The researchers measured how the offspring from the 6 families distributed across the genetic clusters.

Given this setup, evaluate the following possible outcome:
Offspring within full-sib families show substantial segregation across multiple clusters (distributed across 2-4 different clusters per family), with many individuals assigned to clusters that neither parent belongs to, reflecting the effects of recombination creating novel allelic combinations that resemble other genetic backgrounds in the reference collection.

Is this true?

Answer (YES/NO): NO